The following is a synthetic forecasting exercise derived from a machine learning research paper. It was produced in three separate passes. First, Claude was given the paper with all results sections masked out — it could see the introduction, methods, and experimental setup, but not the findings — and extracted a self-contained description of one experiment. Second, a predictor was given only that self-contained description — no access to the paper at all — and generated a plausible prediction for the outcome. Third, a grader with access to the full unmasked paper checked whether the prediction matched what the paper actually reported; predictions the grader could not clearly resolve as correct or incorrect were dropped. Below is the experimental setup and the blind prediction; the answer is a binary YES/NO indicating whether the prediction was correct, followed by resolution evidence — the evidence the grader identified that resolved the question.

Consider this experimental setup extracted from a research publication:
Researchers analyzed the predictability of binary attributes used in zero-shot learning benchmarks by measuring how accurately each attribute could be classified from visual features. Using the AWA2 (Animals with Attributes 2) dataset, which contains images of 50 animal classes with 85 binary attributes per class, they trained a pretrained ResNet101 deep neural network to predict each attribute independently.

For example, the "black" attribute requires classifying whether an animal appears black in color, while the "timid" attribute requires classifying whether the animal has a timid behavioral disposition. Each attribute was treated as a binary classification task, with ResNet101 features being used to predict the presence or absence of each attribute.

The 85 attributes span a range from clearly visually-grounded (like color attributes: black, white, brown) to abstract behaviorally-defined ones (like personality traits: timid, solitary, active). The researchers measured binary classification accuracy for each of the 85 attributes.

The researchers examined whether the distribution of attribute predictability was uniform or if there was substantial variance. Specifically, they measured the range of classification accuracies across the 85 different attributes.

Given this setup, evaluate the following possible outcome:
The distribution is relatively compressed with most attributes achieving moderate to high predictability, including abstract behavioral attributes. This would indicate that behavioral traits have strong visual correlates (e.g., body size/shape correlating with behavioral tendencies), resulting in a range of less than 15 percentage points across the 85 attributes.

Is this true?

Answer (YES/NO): NO